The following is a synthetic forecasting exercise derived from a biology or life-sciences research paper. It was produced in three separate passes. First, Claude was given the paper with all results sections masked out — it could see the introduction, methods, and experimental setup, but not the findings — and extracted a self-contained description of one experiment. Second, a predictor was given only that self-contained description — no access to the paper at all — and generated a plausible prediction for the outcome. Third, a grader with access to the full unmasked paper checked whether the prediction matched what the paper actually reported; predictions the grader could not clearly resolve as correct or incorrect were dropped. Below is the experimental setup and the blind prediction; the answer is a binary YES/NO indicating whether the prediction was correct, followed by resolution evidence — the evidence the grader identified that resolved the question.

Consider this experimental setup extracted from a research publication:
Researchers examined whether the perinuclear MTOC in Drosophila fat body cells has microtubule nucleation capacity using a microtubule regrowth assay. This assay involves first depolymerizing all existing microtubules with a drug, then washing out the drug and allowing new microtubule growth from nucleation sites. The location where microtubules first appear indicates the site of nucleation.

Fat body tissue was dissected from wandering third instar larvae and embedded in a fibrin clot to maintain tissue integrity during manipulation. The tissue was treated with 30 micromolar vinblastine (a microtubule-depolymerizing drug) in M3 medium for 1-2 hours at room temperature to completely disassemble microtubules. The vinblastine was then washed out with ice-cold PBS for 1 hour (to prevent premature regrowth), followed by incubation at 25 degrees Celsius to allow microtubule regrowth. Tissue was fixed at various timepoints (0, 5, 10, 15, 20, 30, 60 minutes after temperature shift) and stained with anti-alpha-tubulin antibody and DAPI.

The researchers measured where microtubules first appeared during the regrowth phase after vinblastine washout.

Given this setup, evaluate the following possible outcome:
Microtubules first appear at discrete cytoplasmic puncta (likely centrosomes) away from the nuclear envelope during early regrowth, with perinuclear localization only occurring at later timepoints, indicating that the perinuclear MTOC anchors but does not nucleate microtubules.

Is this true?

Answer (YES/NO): NO